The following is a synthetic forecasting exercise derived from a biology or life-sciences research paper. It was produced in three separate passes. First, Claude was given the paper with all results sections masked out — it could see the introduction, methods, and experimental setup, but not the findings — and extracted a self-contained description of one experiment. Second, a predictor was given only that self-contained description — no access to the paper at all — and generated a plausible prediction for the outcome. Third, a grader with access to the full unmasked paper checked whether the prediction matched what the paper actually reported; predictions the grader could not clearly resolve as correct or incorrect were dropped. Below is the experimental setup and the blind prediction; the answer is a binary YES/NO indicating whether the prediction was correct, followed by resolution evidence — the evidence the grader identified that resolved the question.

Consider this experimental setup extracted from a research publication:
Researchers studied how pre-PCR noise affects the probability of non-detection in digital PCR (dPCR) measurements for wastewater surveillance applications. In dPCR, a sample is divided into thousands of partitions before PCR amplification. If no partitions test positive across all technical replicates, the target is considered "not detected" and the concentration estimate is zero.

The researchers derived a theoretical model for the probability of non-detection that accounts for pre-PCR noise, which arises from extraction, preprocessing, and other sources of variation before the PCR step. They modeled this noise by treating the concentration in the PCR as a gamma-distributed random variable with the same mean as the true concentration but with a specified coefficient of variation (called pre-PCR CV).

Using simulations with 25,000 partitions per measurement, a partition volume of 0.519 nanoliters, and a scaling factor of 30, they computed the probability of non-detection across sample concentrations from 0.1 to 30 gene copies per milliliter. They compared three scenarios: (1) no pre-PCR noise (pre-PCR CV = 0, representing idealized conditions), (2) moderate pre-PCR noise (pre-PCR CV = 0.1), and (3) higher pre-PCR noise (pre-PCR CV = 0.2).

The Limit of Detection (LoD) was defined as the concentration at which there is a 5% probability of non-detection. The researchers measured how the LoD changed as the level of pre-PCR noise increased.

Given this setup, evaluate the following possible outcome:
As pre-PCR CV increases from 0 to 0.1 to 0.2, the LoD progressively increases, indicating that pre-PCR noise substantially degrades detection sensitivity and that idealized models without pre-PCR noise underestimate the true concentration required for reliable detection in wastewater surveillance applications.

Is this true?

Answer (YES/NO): YES